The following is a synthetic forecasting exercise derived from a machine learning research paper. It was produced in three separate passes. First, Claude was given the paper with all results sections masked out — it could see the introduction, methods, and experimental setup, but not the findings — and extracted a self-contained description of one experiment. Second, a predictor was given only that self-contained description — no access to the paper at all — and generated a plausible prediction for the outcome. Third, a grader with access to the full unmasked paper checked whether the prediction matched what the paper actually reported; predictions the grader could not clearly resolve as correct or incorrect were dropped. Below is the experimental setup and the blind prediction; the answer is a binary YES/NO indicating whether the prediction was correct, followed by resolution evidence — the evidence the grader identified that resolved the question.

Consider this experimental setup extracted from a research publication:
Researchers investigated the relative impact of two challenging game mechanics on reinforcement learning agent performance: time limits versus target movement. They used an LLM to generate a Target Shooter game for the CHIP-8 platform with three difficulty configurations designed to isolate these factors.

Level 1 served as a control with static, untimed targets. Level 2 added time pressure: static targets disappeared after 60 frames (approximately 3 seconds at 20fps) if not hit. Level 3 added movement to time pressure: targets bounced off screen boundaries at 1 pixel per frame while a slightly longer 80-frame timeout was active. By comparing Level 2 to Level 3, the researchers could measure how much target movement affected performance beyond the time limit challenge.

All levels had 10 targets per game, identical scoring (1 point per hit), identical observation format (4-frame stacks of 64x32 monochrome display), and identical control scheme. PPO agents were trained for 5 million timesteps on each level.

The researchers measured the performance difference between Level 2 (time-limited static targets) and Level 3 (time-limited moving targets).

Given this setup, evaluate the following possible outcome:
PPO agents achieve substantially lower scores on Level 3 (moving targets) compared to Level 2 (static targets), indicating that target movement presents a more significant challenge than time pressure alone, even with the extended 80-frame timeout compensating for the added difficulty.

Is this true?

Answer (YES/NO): NO